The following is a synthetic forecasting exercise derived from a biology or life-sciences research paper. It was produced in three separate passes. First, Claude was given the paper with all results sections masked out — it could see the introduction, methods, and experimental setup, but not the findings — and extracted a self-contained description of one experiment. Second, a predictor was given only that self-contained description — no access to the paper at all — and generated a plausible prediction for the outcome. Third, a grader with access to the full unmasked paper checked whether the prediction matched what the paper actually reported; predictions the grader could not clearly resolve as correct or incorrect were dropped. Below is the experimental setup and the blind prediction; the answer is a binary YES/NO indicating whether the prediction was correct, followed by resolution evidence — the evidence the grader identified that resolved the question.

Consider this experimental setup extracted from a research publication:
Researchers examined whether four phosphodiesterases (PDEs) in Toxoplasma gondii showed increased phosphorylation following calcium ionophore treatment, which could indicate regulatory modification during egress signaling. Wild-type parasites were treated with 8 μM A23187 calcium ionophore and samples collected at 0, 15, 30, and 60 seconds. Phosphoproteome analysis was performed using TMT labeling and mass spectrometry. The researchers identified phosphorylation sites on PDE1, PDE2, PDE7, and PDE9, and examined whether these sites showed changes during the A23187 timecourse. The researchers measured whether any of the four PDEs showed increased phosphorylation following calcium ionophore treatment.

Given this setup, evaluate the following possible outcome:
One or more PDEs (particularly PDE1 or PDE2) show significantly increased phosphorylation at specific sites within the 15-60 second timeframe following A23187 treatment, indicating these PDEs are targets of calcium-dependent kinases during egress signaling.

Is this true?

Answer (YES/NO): YES